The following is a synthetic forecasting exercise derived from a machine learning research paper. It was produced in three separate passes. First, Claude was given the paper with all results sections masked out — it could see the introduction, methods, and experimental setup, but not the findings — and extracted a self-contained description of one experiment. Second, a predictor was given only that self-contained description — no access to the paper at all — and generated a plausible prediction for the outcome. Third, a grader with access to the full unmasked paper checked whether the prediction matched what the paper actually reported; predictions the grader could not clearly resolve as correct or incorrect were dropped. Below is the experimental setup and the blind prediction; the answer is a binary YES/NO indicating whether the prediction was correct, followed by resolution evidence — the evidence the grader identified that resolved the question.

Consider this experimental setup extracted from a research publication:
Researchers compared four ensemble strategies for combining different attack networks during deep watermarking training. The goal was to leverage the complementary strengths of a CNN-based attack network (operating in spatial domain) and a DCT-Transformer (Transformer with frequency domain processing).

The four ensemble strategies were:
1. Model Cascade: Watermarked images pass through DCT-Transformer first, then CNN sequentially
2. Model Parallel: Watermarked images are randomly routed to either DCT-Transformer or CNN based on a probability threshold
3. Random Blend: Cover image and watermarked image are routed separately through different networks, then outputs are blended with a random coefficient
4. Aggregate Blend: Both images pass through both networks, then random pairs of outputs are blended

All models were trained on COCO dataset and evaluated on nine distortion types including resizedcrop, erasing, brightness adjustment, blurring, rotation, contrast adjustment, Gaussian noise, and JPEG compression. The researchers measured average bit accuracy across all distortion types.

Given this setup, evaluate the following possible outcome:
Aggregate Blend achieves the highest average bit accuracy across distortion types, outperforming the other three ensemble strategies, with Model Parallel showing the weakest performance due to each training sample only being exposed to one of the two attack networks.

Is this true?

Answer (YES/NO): NO